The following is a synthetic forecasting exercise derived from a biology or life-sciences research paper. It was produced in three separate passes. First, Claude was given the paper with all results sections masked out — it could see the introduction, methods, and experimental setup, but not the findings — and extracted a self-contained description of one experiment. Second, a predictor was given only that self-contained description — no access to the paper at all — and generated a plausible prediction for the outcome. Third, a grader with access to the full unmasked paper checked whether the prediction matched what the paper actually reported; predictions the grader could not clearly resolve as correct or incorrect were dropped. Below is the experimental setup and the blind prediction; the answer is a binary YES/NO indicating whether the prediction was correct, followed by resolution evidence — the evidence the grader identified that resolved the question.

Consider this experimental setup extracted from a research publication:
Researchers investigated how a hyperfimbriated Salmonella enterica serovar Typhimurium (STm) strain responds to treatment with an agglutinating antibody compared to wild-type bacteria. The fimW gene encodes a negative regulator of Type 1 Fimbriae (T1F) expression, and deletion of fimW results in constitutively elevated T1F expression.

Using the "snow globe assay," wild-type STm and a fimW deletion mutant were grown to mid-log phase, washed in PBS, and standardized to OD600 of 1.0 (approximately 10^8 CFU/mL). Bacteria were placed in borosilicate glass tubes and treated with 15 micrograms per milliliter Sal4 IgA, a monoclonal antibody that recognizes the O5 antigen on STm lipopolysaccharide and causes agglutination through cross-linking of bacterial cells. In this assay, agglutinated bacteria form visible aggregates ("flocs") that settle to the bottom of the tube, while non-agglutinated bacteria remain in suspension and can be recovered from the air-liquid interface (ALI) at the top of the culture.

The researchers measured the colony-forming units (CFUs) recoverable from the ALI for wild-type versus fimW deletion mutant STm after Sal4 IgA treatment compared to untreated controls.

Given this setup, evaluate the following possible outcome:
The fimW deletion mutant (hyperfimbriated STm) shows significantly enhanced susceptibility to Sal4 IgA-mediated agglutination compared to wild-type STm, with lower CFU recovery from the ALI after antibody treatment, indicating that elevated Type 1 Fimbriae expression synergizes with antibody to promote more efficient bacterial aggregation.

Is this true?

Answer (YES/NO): NO